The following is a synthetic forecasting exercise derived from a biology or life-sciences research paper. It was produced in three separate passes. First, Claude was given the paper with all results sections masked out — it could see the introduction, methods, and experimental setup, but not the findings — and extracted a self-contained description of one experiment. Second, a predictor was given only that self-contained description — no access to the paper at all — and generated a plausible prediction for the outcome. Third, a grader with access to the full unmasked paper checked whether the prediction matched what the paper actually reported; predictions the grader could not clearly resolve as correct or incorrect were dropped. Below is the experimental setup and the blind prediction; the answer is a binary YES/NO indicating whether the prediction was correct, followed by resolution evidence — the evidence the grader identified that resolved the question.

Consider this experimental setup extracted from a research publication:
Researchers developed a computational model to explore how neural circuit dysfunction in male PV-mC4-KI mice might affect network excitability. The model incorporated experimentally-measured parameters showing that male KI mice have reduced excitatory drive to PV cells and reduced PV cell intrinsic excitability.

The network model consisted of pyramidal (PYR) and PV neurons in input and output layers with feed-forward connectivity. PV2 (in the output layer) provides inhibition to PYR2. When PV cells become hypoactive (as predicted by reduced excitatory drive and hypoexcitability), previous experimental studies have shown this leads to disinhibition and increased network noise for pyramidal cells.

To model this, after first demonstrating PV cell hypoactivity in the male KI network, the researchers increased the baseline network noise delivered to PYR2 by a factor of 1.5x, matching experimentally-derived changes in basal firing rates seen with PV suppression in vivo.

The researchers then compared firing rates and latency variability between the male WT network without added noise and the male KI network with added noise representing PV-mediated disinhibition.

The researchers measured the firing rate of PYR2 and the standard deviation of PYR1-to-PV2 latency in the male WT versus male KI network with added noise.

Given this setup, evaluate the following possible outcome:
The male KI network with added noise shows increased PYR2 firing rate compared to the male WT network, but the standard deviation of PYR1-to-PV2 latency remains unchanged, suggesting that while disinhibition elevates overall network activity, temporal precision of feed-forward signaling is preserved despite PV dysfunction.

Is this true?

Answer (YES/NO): NO